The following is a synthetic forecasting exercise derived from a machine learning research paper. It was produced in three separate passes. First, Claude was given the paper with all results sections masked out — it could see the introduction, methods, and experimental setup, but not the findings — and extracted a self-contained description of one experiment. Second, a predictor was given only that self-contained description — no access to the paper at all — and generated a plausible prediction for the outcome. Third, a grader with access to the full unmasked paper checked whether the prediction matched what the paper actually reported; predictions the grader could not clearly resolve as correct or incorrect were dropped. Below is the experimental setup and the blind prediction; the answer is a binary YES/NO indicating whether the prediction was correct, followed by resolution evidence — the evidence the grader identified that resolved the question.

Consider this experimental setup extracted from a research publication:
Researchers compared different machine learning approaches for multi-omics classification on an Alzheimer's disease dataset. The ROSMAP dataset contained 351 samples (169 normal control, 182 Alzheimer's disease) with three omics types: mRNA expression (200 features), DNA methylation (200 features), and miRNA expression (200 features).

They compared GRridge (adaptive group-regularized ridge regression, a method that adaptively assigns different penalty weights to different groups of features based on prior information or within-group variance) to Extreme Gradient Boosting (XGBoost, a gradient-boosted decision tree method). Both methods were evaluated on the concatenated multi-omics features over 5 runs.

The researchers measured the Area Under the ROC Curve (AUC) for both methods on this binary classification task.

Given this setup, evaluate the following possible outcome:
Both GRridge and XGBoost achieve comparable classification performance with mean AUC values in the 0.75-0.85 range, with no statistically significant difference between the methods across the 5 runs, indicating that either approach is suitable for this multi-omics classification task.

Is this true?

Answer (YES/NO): YES